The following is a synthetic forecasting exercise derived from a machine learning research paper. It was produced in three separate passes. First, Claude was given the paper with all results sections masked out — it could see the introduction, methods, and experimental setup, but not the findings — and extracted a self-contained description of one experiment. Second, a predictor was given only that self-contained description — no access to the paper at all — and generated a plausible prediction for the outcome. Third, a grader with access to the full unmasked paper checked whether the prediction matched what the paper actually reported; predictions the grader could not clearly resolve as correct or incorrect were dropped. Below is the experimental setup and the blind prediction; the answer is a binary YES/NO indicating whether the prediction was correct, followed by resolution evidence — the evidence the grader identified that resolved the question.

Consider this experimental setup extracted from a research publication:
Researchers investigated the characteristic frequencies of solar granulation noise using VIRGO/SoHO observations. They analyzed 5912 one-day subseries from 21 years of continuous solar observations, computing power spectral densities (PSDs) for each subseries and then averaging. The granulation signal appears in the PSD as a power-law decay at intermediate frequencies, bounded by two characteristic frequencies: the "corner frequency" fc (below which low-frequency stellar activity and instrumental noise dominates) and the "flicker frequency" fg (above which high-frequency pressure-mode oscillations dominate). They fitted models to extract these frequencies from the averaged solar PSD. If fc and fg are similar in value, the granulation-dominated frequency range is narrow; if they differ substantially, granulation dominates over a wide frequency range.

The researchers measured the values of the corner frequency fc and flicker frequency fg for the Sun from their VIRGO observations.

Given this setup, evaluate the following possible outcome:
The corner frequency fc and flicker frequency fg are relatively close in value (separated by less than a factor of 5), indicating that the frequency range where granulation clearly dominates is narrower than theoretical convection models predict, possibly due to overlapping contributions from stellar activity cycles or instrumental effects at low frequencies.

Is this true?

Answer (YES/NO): NO